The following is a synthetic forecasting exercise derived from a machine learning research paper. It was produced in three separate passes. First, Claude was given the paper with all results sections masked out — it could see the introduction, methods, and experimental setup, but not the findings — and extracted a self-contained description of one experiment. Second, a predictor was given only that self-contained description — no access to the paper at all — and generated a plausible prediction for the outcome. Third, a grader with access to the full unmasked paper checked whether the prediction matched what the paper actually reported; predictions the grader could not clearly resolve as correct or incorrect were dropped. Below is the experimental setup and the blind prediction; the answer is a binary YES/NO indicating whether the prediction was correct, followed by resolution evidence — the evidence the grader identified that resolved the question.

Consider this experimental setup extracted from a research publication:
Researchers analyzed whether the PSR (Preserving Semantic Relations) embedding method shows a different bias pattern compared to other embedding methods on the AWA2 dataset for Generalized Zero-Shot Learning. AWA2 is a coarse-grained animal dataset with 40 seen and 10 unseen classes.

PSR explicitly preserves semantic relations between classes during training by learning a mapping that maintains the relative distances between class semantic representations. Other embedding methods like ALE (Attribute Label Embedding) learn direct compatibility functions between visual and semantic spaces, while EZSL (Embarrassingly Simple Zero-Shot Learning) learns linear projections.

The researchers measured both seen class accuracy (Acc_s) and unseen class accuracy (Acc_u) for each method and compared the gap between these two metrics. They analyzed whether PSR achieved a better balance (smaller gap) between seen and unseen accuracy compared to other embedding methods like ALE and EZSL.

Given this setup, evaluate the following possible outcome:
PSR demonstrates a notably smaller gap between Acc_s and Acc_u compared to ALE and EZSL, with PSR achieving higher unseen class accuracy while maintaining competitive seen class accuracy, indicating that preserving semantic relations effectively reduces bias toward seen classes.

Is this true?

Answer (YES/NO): YES